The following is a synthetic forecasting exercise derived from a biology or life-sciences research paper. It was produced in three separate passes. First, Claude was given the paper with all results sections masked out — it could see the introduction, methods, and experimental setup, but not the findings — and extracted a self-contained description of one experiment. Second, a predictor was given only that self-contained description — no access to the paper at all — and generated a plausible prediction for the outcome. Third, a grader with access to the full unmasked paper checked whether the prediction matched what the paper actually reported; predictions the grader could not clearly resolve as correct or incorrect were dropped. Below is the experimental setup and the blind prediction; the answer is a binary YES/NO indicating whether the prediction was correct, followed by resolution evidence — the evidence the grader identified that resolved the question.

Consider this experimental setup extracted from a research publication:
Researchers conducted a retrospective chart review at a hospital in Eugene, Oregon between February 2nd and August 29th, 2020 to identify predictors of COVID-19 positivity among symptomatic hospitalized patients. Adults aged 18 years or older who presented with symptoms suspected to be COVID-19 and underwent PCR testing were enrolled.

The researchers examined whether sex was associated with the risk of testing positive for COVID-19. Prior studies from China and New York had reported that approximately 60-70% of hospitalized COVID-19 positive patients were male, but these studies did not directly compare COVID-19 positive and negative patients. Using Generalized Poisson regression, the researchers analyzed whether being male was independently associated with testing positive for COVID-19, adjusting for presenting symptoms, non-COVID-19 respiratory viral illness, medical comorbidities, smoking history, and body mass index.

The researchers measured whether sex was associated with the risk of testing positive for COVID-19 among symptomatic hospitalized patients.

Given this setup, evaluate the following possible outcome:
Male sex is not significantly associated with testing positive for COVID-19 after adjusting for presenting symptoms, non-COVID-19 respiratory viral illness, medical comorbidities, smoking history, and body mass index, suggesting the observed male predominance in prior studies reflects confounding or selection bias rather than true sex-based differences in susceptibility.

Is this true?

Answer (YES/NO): NO